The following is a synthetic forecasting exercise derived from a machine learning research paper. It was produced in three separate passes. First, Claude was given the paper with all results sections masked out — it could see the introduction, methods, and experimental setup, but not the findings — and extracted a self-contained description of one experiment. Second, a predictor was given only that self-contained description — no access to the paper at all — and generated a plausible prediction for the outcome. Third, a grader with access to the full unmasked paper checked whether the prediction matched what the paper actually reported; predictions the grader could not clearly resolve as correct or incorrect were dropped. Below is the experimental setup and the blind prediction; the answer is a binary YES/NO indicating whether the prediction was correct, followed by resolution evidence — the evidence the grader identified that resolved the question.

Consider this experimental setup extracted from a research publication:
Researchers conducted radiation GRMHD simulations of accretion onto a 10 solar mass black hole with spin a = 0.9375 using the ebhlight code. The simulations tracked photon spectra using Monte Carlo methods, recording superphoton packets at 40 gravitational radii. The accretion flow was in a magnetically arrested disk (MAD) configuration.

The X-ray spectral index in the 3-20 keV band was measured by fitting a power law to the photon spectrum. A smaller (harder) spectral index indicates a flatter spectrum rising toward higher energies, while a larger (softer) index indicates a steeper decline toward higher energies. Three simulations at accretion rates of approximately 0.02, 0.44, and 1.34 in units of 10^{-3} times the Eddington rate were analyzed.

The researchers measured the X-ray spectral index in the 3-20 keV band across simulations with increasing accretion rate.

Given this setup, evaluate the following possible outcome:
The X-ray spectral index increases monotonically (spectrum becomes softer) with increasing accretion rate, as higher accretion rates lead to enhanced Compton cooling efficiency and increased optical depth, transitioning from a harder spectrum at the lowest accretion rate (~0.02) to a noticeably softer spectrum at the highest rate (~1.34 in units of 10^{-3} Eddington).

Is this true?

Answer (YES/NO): NO